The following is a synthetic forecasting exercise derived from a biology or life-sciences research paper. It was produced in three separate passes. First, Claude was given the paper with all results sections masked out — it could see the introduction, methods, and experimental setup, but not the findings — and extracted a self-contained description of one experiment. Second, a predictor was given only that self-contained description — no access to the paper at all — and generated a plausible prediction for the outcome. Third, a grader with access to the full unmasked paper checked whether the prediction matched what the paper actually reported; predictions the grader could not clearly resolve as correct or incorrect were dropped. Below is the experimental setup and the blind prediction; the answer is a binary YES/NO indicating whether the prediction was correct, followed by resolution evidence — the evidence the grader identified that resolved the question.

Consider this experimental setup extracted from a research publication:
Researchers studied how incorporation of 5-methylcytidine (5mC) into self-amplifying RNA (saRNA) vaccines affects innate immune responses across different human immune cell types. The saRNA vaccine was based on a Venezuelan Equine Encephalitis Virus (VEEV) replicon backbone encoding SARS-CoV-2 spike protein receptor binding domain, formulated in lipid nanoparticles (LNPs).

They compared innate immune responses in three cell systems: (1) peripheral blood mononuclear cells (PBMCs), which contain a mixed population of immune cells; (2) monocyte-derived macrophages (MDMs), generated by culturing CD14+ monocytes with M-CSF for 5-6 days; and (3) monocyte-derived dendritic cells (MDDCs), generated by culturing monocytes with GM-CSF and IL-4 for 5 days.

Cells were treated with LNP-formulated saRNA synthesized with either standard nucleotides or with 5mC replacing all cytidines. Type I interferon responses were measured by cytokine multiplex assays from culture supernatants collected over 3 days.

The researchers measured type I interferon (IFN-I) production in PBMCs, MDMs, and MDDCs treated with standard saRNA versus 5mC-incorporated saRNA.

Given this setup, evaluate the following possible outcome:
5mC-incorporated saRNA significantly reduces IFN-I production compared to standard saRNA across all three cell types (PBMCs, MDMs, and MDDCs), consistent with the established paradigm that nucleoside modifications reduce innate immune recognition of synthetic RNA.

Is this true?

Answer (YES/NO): NO